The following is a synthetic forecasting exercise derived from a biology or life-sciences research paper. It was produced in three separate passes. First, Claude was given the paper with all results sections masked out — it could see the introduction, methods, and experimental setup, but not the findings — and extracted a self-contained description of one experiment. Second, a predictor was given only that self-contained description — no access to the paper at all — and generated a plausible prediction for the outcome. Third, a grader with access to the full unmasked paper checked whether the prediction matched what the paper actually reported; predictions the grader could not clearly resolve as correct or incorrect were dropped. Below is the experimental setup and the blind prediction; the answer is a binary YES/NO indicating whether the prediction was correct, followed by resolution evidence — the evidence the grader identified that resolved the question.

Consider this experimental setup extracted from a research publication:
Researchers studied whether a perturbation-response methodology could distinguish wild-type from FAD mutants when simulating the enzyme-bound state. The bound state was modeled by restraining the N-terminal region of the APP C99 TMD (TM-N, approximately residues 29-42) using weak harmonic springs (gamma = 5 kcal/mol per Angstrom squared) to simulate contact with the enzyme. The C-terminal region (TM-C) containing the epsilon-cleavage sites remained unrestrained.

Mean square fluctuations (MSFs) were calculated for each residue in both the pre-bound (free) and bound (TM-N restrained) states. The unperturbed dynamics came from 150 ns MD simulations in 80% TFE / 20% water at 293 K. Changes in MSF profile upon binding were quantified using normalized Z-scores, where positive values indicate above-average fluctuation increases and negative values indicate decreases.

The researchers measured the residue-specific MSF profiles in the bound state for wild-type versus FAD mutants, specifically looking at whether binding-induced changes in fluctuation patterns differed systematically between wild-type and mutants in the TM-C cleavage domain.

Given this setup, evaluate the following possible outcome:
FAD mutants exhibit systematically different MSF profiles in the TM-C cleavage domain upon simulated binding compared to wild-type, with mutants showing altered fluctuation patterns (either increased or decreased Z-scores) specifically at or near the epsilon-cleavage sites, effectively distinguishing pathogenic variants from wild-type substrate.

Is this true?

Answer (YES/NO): YES